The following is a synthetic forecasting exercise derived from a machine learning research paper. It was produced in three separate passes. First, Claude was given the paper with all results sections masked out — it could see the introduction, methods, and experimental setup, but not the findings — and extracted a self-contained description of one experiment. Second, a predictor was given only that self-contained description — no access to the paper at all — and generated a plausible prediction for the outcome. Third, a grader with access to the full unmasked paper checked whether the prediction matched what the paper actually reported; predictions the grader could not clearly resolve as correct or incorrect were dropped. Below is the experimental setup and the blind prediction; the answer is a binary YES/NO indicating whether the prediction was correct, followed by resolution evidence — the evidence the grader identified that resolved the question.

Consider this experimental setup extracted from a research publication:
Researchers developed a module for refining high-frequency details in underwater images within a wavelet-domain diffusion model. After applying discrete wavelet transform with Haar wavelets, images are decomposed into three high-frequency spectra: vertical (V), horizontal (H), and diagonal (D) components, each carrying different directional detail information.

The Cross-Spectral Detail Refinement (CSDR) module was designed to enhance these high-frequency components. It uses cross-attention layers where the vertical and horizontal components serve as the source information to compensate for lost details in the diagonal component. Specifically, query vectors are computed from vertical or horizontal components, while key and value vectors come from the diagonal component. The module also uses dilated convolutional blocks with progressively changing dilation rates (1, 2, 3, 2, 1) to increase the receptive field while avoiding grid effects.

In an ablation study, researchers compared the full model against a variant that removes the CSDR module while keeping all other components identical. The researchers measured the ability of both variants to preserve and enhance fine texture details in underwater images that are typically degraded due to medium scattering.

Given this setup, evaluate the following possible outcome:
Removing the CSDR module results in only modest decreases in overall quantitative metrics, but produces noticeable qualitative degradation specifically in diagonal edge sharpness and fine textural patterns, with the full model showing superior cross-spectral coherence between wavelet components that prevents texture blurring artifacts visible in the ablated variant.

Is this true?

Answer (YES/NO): NO